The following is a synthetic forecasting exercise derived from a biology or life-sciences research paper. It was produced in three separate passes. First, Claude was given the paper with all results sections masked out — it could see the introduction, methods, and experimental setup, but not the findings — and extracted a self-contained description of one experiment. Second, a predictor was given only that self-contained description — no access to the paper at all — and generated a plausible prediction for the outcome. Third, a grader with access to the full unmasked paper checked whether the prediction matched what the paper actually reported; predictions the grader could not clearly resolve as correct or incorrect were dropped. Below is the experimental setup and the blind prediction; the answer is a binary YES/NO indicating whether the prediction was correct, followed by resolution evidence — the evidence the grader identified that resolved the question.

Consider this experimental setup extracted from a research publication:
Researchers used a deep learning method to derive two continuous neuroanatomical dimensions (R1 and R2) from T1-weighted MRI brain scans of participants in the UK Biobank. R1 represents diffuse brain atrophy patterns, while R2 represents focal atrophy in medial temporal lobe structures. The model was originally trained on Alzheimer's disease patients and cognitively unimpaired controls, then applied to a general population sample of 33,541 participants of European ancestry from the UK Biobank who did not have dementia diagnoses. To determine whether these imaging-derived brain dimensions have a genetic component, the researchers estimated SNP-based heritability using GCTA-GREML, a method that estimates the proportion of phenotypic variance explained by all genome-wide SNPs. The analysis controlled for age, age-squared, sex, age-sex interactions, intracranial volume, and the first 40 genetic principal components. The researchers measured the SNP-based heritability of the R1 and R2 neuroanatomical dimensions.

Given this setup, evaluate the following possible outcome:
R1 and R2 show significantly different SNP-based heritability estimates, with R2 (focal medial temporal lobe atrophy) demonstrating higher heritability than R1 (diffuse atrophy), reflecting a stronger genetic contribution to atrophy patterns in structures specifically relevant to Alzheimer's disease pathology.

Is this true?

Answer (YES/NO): NO